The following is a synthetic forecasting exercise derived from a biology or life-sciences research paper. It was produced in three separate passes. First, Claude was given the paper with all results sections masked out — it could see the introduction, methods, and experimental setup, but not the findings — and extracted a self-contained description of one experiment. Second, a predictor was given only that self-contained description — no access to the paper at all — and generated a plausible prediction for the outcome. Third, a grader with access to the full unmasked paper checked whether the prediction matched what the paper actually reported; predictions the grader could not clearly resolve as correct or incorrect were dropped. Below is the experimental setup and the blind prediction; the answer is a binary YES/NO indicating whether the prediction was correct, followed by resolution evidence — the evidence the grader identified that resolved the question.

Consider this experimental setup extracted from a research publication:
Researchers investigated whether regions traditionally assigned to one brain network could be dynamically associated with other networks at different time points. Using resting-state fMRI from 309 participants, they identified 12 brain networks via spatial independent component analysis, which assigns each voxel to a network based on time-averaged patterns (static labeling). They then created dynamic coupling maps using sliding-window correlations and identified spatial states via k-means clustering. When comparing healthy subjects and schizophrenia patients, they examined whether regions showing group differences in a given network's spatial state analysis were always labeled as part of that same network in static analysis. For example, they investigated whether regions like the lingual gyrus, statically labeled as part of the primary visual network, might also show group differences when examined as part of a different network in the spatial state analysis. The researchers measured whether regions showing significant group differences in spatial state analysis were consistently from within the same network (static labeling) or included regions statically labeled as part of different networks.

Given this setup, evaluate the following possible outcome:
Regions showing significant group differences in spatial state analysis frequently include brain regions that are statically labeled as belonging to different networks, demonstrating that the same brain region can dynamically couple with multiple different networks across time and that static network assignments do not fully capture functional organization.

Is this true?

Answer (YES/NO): YES